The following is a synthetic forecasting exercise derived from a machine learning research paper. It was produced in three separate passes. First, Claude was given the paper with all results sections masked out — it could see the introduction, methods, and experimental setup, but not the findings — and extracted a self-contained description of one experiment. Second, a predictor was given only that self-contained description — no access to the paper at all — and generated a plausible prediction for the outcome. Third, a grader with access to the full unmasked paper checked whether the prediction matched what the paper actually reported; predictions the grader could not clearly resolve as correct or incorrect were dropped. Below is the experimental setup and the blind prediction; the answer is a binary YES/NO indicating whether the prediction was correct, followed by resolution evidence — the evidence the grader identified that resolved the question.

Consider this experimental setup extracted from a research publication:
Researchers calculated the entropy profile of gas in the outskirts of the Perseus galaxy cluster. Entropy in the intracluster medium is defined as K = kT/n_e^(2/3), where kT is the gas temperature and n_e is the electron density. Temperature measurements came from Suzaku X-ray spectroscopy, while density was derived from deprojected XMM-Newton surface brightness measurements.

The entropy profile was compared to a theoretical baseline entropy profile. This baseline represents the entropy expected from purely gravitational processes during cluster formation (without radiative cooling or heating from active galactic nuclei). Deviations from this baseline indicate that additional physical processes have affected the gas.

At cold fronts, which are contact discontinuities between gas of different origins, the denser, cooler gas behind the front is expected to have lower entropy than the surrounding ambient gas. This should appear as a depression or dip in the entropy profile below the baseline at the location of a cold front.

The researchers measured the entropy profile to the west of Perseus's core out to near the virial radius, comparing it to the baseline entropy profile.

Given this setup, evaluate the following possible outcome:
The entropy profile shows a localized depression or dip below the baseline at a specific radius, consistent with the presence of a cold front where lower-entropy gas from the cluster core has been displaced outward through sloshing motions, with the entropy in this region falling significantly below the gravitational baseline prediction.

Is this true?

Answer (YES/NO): YES